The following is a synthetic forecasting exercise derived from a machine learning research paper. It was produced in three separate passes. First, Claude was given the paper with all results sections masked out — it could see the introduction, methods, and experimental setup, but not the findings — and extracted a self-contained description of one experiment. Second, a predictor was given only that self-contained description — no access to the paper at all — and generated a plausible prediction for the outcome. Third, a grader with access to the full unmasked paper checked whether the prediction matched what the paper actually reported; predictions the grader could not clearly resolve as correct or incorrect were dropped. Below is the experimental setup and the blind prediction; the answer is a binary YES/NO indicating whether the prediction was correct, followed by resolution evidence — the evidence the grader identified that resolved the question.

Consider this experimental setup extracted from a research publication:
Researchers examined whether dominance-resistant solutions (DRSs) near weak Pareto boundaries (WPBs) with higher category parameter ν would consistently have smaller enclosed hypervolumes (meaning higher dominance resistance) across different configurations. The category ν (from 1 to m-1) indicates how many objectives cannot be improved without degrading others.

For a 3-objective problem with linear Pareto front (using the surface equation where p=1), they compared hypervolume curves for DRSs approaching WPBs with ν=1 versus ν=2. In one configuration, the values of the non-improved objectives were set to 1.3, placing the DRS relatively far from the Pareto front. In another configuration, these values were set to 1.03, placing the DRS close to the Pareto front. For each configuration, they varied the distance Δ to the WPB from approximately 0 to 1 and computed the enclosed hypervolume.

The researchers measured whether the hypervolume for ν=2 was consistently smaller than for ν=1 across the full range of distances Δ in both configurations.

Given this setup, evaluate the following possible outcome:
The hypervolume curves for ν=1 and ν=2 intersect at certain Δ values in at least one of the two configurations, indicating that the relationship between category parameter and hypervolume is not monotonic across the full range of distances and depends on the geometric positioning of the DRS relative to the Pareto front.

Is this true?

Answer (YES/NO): YES